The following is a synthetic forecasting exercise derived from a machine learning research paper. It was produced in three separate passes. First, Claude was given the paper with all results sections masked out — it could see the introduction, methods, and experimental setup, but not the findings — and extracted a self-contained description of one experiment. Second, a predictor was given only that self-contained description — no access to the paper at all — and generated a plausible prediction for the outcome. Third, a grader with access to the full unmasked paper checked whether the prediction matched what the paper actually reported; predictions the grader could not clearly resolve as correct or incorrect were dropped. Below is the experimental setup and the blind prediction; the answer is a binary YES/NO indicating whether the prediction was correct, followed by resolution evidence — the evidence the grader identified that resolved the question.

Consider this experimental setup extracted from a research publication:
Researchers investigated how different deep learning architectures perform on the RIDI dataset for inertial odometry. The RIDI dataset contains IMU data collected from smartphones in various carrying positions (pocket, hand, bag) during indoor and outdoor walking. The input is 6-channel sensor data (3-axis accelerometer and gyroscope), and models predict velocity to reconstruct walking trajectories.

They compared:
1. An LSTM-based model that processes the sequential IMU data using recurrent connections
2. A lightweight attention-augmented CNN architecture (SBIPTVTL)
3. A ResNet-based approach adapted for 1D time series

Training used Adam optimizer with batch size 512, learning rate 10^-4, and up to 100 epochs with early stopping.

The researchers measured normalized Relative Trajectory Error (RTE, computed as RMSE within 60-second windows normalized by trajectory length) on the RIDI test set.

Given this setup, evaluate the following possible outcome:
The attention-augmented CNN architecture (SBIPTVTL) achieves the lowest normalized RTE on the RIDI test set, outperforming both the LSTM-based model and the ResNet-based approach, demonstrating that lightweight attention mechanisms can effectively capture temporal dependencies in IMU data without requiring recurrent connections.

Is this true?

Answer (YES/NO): YES